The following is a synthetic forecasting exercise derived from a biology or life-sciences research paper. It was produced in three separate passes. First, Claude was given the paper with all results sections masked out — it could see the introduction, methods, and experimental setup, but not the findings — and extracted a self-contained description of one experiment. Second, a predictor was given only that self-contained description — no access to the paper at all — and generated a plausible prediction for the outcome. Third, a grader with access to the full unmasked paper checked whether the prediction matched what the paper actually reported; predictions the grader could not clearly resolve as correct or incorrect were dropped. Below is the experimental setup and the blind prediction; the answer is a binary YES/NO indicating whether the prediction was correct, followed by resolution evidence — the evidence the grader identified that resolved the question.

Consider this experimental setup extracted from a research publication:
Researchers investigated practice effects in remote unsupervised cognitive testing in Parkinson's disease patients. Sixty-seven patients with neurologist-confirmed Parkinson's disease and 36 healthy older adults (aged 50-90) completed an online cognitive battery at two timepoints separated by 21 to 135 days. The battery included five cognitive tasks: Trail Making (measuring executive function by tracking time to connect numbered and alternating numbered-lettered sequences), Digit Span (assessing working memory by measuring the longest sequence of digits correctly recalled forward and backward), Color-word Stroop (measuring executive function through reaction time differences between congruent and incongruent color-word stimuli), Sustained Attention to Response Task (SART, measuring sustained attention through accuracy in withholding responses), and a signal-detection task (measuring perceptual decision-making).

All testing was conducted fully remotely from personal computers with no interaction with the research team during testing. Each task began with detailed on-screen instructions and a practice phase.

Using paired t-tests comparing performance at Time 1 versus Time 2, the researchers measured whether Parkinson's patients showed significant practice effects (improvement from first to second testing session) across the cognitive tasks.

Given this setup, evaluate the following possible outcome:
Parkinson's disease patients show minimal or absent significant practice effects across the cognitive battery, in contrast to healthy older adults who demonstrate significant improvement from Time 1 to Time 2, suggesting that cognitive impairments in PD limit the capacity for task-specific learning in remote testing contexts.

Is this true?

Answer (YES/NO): NO